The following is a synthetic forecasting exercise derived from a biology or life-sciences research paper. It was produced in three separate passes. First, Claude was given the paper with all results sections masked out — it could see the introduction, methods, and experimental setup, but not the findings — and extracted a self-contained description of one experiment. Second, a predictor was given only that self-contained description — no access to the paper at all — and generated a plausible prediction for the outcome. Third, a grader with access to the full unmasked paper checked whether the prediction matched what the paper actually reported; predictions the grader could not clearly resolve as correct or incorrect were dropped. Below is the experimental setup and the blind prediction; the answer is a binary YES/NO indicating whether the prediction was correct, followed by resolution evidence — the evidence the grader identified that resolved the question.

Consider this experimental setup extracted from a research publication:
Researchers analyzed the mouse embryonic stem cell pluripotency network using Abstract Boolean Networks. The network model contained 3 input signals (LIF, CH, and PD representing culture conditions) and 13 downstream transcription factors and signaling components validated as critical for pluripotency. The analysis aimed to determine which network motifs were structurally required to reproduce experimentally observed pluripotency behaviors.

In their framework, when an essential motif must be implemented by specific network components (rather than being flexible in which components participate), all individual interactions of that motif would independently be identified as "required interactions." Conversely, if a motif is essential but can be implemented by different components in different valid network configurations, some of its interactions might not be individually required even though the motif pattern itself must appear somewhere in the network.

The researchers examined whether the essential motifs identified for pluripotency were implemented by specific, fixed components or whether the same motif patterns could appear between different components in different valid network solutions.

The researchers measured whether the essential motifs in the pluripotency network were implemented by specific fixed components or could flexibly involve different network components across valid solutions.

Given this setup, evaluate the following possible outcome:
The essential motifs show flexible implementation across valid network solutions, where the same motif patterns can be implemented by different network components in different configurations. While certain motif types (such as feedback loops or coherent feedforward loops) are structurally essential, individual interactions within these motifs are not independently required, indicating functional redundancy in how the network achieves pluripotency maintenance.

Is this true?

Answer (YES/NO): NO